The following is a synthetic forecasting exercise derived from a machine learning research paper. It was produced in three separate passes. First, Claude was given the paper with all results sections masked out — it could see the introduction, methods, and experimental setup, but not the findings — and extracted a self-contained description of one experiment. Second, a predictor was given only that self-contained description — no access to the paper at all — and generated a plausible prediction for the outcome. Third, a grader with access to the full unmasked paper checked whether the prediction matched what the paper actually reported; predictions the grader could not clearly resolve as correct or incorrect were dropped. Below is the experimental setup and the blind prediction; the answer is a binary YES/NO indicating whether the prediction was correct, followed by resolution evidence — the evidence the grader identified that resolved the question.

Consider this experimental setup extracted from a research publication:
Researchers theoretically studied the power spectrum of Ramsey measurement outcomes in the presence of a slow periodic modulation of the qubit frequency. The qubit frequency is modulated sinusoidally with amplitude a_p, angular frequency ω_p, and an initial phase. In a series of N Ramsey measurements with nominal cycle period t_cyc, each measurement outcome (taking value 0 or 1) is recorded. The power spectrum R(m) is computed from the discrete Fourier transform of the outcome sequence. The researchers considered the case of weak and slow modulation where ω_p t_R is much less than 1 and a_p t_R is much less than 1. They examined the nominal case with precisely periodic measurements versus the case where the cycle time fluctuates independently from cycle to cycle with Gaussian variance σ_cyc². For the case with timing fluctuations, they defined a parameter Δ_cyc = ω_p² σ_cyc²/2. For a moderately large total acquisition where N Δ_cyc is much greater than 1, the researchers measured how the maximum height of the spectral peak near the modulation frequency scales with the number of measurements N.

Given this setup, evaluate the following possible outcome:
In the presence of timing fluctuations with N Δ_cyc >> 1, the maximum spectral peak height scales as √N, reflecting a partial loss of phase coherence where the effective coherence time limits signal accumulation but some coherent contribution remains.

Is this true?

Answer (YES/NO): NO